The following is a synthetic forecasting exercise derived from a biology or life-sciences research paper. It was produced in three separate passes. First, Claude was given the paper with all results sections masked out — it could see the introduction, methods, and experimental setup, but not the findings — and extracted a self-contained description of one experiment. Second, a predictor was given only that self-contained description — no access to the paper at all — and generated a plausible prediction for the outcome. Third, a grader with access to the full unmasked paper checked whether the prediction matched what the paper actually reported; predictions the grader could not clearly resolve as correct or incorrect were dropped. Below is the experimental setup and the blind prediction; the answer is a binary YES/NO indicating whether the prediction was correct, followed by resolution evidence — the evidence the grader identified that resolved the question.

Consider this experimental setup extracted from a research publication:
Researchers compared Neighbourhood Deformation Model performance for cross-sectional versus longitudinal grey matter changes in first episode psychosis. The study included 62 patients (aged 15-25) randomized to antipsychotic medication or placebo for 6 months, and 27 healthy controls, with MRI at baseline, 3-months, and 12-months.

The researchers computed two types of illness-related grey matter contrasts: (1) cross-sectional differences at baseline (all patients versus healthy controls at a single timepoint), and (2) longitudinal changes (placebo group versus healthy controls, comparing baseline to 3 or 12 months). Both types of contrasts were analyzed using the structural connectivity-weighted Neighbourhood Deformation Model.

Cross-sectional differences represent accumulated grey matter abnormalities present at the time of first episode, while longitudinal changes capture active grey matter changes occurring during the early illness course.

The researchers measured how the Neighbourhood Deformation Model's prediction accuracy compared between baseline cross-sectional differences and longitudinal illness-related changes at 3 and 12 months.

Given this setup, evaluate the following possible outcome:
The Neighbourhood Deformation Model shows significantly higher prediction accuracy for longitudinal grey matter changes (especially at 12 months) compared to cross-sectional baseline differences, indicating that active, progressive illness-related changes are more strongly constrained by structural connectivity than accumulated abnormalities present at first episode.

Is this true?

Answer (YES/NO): NO